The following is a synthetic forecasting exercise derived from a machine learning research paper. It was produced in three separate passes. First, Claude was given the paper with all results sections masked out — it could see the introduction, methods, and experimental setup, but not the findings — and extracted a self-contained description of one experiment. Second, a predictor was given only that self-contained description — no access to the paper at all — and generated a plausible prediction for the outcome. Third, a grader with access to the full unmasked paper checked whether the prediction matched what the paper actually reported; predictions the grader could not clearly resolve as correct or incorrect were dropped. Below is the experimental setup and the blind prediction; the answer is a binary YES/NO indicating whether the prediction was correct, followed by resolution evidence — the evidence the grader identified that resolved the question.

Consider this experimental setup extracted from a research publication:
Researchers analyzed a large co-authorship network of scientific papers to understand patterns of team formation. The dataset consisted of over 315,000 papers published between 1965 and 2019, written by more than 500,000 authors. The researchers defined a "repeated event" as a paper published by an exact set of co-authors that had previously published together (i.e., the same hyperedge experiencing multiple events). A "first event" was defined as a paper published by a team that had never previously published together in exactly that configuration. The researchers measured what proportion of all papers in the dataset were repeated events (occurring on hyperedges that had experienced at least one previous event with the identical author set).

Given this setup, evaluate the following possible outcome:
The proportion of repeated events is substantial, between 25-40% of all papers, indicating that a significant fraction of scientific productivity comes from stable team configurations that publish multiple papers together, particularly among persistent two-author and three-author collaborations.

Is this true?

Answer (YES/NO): NO